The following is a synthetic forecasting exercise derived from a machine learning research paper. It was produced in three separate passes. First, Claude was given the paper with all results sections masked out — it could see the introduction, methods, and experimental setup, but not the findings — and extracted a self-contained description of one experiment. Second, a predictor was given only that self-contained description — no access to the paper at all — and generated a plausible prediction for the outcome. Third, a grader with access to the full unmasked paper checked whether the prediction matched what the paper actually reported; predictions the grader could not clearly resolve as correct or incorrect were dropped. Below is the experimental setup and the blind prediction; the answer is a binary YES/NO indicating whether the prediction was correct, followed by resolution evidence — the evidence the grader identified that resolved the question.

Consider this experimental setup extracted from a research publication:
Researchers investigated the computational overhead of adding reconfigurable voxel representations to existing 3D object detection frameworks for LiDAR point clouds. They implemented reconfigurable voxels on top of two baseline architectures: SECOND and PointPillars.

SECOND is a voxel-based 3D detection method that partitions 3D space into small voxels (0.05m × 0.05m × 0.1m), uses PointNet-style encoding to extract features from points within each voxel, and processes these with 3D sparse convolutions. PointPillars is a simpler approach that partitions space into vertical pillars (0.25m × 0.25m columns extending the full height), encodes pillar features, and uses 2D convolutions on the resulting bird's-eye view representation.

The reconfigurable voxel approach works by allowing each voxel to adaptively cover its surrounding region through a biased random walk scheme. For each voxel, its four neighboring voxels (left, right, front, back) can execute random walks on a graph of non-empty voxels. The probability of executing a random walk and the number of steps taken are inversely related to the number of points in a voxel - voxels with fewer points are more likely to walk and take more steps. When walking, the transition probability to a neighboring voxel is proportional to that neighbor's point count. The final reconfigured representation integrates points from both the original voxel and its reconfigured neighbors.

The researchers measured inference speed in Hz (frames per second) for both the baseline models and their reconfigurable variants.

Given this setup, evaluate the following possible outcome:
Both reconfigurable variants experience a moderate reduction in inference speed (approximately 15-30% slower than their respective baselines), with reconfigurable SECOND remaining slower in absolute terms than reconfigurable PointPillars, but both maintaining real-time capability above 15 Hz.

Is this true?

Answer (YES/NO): NO